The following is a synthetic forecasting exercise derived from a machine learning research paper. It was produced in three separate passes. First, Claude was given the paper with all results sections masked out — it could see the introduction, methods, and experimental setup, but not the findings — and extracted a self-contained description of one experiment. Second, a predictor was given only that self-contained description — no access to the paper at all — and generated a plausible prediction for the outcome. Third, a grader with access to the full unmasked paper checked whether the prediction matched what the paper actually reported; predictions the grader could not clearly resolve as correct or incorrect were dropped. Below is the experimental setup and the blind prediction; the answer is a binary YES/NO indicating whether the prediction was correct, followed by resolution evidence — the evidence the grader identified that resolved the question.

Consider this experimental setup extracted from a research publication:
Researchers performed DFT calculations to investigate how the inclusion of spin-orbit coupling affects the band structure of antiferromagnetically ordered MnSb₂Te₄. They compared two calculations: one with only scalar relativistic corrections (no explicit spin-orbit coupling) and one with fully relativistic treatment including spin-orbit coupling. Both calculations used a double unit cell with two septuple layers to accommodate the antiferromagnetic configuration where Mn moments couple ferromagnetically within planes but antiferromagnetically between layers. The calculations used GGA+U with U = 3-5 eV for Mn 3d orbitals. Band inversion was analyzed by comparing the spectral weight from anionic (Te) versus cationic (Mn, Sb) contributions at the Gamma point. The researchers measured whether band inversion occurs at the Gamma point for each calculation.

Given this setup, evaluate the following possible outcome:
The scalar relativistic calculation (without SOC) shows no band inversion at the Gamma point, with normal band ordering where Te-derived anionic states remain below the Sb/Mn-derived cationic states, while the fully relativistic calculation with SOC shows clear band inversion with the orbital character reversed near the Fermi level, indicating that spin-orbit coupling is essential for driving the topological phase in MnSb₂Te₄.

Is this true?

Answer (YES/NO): YES